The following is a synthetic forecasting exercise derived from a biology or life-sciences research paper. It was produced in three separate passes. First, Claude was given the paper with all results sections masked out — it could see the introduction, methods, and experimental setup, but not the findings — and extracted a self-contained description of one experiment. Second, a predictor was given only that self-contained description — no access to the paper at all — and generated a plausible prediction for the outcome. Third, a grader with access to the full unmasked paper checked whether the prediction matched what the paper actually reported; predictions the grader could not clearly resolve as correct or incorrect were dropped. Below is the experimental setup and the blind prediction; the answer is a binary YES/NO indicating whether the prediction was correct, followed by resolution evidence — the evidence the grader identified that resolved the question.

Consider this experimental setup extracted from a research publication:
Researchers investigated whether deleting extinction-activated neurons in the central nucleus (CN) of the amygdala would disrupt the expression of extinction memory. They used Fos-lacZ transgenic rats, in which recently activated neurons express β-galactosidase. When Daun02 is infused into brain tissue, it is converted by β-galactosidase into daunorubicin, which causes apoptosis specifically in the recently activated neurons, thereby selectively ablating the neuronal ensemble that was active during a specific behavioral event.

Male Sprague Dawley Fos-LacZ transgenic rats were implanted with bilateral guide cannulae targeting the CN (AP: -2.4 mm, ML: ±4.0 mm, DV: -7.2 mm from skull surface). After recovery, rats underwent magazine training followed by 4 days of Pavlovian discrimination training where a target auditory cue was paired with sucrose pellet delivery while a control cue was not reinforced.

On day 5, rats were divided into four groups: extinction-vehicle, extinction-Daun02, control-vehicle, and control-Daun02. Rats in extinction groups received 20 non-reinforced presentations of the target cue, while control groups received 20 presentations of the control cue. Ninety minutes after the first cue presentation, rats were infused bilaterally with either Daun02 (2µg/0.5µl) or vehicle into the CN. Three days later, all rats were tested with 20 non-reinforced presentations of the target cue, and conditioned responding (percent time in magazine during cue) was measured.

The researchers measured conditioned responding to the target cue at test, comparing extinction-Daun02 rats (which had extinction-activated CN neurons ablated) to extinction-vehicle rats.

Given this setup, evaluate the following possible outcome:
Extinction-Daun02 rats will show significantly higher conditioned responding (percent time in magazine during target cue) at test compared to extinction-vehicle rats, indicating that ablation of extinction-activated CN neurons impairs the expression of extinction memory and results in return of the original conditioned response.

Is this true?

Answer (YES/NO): YES